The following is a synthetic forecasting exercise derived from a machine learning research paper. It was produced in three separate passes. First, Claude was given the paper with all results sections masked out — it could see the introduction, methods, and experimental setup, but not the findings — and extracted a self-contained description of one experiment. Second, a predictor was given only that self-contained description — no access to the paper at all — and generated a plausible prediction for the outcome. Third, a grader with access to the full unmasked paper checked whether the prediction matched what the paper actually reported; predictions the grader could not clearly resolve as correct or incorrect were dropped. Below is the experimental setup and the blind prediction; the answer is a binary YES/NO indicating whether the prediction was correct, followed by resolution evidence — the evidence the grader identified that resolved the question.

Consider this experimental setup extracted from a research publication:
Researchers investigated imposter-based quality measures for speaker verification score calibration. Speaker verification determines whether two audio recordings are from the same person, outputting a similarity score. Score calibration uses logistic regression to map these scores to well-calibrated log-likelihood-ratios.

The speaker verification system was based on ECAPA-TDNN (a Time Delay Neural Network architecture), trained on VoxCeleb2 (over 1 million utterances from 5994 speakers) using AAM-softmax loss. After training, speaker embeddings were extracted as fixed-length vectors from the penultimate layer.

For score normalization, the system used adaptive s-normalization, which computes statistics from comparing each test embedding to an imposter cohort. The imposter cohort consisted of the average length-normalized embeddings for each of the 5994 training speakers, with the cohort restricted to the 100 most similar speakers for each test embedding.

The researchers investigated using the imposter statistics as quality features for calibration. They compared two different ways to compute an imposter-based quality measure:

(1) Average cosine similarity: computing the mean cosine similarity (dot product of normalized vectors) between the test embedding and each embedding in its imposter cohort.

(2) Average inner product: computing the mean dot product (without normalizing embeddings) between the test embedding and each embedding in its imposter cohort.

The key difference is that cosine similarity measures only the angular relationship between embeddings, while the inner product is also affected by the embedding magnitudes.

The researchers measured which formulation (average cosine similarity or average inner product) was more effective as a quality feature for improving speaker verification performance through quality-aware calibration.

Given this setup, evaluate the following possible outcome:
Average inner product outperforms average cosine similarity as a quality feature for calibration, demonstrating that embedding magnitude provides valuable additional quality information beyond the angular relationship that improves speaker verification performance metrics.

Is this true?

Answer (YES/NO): YES